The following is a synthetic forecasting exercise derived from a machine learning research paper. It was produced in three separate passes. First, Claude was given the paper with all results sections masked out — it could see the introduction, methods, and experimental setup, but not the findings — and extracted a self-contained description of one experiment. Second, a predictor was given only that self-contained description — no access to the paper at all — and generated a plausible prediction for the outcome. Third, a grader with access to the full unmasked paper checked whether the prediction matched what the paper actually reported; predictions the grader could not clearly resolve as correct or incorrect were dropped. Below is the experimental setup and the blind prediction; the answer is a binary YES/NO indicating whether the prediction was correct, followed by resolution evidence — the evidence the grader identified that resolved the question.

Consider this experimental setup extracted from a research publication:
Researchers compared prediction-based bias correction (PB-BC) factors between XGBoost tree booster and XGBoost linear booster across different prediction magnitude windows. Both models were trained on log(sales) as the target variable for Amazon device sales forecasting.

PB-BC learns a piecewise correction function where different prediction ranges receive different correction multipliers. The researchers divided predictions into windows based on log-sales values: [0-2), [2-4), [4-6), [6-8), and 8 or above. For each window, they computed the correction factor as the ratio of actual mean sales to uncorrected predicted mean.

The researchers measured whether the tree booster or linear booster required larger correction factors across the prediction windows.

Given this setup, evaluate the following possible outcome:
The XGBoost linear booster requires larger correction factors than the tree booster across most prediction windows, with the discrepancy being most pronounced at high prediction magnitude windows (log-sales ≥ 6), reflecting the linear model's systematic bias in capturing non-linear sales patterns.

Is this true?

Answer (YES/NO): YES